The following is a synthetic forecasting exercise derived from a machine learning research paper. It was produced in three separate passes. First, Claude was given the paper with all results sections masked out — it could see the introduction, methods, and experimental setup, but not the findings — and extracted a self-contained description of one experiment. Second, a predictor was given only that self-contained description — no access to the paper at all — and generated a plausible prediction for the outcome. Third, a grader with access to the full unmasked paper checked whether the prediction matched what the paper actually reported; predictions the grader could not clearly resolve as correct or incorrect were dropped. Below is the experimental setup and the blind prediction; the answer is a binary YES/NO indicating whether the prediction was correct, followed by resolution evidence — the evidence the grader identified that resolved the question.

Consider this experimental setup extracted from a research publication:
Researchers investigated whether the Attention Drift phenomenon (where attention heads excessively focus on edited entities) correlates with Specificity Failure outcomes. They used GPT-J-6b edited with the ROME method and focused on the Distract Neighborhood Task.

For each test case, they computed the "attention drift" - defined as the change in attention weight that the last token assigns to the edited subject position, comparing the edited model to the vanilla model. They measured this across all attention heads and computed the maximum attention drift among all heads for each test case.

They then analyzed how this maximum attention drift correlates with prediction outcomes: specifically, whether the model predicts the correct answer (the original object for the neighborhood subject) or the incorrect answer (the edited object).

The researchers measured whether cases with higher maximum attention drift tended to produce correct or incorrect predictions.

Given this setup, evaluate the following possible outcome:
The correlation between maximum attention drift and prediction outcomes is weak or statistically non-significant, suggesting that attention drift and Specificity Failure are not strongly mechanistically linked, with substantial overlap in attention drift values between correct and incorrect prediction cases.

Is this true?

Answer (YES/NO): NO